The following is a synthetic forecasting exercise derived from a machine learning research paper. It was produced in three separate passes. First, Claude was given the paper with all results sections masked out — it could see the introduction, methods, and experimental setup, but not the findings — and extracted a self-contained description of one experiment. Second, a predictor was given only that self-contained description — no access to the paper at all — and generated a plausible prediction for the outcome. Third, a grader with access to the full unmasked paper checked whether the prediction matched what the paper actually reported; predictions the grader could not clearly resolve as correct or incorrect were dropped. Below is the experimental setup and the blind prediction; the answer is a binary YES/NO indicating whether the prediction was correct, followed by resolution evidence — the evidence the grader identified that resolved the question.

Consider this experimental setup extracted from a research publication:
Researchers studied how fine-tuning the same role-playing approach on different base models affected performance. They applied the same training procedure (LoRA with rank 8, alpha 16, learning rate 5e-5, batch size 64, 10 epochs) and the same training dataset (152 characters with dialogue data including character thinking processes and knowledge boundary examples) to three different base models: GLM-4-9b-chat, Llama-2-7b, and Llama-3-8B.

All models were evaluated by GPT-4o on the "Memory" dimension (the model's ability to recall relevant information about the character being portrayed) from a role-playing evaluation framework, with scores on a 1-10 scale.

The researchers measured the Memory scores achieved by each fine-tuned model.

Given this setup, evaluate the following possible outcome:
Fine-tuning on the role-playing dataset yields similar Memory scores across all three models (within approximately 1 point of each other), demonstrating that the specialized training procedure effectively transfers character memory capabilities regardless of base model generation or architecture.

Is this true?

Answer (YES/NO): YES